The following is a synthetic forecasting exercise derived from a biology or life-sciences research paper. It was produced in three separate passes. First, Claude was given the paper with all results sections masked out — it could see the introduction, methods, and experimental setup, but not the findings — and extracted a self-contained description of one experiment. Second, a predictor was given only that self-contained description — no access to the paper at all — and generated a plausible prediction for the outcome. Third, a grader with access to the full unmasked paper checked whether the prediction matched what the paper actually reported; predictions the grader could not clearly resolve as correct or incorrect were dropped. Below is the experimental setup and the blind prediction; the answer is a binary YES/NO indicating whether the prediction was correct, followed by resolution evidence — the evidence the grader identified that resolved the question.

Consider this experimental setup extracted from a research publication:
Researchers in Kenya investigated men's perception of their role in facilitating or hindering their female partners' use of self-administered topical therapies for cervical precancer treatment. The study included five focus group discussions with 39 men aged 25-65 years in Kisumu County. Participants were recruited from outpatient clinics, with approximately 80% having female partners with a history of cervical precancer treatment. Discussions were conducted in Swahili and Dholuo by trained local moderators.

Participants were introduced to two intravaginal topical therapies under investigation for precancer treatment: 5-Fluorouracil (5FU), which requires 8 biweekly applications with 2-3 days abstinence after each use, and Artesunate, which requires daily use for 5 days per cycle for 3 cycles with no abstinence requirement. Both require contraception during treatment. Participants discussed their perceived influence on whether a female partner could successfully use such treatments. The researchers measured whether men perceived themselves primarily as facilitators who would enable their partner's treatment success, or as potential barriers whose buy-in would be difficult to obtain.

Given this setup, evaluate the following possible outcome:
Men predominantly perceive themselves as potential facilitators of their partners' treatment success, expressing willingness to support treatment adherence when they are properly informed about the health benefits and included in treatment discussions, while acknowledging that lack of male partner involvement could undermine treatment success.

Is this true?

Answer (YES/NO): YES